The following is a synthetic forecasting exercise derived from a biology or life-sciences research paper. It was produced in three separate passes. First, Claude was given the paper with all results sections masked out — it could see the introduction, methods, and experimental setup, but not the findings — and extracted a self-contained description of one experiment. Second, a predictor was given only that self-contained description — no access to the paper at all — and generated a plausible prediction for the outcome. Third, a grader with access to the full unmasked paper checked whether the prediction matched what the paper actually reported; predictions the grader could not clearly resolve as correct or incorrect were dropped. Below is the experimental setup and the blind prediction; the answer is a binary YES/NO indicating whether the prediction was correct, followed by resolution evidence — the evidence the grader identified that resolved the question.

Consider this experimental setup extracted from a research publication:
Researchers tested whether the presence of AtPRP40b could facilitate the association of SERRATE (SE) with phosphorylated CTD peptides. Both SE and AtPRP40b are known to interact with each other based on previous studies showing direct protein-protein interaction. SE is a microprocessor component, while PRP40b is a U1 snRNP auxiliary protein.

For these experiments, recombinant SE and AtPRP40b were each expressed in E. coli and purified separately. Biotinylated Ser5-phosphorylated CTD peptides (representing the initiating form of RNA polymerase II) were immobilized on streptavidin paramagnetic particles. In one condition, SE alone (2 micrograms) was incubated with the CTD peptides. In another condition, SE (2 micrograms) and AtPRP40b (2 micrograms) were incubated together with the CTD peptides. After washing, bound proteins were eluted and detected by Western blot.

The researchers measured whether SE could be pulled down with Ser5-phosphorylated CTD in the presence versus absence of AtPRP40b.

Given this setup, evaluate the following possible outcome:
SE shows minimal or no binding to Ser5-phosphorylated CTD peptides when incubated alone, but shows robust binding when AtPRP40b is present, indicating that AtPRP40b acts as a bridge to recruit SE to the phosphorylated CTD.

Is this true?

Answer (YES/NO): YES